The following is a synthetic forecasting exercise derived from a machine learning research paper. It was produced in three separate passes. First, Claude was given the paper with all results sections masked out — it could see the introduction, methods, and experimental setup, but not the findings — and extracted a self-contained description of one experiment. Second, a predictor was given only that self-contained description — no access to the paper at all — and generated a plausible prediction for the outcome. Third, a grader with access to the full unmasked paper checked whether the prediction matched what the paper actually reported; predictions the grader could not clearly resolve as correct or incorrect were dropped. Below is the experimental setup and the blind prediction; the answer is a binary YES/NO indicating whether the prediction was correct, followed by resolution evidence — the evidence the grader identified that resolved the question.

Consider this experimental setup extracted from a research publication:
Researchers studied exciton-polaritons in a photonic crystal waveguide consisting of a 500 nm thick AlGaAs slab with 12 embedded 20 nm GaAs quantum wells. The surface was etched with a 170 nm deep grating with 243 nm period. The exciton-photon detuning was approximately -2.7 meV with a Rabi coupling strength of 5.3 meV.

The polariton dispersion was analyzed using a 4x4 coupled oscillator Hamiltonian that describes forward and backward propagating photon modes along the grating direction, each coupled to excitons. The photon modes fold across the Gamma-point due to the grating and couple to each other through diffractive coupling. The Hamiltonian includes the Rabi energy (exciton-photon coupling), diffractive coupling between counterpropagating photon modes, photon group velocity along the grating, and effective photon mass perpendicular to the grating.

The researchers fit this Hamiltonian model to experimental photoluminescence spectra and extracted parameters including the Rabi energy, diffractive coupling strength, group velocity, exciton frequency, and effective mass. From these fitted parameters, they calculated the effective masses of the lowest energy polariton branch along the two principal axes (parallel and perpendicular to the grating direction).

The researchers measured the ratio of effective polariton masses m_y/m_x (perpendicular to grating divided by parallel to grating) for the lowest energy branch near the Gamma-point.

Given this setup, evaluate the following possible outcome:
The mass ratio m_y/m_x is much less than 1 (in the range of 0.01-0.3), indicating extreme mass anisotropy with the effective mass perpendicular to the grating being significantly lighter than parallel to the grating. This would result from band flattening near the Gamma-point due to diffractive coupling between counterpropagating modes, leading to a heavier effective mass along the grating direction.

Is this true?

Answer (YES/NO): NO